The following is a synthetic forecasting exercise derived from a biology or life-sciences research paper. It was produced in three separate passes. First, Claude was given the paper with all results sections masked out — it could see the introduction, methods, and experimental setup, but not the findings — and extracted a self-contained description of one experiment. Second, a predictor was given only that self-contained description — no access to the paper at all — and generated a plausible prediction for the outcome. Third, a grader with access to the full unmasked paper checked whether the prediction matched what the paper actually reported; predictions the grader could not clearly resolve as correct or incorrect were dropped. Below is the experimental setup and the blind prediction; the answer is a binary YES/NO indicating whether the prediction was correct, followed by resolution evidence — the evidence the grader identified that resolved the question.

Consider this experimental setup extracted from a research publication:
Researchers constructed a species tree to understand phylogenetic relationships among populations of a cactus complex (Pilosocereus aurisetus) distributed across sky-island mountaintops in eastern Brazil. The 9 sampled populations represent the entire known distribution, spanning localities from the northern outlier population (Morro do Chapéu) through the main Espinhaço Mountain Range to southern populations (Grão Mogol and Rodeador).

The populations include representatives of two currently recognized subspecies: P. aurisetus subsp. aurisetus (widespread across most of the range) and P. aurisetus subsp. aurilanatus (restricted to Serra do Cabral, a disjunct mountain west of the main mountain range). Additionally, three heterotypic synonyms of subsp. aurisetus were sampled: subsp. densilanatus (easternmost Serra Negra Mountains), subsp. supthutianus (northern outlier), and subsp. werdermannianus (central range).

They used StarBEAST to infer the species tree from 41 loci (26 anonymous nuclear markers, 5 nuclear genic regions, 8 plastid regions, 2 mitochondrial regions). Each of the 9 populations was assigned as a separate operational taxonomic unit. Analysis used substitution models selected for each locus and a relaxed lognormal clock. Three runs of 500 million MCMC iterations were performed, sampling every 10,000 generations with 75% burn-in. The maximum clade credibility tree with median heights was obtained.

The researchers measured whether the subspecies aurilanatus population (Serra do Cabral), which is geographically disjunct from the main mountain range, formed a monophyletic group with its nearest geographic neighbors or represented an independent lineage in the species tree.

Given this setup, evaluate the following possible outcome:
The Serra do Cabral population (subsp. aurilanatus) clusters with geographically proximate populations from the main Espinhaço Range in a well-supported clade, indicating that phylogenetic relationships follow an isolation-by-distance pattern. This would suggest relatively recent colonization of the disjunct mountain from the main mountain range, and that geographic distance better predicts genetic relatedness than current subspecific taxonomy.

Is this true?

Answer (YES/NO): NO